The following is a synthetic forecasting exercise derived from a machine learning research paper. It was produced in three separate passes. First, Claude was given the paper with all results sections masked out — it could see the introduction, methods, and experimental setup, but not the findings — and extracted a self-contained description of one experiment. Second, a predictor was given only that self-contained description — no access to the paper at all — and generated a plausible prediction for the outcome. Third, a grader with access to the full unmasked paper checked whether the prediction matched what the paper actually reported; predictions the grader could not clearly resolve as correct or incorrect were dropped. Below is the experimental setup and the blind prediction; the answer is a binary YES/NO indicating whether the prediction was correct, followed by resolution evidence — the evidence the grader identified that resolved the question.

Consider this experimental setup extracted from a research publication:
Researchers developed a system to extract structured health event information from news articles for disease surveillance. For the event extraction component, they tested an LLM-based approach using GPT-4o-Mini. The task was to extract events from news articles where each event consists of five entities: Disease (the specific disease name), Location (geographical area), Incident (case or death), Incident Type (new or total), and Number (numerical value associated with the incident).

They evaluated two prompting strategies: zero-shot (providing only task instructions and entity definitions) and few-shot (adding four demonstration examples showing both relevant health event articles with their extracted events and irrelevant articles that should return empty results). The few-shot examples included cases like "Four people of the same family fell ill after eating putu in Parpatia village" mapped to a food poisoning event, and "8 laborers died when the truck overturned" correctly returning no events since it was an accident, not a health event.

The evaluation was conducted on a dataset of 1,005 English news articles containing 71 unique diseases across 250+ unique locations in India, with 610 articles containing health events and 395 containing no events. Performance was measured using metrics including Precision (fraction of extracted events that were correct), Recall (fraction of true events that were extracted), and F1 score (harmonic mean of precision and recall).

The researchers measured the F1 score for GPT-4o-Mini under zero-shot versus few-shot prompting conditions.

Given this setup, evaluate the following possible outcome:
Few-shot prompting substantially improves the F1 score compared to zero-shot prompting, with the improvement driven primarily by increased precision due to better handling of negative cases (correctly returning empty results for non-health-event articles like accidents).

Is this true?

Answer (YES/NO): NO